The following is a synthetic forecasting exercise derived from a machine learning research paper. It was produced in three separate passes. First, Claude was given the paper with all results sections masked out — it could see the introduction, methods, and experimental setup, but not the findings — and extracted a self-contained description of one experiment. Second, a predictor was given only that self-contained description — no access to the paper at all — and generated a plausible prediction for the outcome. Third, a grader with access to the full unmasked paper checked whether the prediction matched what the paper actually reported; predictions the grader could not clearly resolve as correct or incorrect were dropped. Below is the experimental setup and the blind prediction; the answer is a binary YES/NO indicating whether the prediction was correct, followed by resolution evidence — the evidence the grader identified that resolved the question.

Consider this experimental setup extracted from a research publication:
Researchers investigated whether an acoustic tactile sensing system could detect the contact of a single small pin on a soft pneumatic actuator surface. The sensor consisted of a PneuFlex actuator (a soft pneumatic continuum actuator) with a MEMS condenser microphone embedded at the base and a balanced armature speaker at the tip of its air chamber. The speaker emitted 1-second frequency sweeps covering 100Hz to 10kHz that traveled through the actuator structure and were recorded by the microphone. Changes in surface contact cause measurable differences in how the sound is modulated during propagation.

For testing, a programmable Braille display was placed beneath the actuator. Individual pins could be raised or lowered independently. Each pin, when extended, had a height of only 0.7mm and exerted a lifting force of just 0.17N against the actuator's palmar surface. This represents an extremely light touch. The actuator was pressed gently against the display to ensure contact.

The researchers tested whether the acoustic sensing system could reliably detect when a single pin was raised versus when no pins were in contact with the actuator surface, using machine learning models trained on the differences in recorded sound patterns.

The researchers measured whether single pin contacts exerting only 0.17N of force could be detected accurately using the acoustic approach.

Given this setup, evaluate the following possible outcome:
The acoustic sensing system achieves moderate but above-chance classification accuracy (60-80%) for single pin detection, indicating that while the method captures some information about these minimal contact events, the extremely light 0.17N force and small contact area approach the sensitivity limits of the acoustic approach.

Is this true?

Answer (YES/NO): YES